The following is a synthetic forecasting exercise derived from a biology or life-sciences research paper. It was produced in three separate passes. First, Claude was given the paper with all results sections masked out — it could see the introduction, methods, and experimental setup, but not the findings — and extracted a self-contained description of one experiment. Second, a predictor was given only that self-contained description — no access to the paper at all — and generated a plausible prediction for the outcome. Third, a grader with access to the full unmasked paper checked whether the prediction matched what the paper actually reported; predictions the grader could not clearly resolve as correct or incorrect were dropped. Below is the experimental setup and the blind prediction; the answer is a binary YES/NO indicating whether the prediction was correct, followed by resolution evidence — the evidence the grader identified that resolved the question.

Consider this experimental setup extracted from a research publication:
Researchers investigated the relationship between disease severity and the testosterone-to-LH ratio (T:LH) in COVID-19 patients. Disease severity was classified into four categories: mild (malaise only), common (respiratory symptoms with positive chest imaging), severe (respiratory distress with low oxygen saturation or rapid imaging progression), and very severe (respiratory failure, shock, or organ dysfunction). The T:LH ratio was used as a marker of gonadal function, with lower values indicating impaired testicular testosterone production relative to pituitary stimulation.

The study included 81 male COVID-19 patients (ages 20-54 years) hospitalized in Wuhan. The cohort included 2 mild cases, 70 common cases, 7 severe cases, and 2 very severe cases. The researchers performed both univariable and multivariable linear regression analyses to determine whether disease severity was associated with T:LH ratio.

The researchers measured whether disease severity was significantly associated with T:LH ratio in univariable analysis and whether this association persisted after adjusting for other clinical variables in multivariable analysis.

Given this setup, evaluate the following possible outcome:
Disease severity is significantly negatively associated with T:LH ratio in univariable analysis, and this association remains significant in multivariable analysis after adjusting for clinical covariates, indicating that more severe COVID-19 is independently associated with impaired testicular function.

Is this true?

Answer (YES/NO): NO